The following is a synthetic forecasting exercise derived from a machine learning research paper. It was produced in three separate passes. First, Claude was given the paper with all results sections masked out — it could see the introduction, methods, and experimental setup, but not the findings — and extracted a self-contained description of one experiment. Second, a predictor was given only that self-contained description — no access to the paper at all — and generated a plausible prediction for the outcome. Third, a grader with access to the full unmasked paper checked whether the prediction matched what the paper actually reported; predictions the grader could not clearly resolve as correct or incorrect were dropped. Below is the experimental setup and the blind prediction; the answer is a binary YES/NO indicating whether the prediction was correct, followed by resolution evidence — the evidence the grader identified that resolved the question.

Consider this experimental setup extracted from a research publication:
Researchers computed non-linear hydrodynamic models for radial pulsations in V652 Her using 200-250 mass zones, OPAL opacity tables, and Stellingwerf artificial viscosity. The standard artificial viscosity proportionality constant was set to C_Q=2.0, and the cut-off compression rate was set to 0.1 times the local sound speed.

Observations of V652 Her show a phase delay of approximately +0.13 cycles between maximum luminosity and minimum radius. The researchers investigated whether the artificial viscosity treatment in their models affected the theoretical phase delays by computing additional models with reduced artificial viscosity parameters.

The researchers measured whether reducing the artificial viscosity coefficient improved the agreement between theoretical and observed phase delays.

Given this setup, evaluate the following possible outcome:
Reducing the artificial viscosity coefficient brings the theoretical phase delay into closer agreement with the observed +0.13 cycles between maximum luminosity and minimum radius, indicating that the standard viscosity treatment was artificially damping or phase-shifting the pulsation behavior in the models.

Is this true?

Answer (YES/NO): NO